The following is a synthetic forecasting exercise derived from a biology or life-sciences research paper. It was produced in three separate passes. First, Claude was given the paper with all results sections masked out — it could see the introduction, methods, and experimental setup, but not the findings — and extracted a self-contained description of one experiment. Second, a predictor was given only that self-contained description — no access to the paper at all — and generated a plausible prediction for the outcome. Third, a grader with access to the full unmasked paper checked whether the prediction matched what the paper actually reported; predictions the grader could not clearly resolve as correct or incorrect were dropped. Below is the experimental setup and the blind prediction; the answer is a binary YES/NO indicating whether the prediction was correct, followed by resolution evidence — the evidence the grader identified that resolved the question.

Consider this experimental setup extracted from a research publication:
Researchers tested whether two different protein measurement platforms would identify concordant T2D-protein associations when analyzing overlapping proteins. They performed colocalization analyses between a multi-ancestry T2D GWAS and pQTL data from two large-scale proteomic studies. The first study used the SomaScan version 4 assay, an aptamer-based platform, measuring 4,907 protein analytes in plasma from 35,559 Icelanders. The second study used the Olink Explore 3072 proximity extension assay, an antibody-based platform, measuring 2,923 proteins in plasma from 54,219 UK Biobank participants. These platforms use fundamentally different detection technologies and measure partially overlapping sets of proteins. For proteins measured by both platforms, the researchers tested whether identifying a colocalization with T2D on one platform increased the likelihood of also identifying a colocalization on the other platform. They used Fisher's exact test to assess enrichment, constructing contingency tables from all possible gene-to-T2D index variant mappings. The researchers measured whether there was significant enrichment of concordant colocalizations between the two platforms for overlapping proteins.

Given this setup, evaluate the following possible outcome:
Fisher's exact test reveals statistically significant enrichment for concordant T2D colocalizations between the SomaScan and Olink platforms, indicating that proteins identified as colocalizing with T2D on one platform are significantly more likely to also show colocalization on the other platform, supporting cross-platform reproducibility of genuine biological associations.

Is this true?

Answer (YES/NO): YES